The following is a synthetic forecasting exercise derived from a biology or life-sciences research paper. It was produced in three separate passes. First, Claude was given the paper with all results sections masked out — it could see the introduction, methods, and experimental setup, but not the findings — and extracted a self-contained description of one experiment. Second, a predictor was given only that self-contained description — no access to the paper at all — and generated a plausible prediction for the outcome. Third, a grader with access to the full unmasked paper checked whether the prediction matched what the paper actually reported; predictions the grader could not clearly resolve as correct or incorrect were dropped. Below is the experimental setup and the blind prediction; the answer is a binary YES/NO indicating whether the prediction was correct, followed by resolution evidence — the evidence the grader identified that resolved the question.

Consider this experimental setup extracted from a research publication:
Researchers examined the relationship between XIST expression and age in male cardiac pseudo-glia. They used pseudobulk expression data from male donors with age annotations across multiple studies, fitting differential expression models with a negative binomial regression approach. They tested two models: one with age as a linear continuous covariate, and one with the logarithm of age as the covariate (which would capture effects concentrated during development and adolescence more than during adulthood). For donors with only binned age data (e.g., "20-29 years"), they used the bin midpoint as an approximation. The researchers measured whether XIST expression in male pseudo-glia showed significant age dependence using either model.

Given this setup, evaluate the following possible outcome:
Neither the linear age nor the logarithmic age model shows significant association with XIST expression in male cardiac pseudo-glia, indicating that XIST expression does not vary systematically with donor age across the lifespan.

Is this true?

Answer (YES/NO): NO